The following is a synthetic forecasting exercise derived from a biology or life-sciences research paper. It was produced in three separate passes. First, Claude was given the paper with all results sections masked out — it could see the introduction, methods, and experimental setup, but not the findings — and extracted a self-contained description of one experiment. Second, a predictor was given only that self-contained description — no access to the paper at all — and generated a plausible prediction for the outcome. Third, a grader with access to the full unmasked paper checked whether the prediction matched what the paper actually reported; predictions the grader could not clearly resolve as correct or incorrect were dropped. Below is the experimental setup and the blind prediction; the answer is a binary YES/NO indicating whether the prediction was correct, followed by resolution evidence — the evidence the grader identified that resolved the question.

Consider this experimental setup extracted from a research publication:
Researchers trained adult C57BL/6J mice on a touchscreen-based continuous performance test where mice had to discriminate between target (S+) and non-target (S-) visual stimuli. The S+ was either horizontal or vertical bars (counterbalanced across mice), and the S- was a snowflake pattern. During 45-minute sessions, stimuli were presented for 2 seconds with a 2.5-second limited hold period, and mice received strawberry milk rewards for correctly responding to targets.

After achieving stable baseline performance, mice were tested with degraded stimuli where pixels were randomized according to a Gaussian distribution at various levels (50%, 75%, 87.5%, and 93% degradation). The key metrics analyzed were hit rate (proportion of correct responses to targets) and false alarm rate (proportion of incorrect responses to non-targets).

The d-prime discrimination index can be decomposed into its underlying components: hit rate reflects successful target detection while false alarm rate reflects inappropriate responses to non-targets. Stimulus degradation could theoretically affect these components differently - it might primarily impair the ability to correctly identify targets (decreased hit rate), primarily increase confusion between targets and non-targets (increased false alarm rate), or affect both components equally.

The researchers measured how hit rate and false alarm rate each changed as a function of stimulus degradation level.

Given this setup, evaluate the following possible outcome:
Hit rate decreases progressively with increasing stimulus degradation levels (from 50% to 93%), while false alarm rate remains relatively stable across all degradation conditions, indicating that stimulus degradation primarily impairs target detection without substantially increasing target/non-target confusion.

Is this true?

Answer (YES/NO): NO